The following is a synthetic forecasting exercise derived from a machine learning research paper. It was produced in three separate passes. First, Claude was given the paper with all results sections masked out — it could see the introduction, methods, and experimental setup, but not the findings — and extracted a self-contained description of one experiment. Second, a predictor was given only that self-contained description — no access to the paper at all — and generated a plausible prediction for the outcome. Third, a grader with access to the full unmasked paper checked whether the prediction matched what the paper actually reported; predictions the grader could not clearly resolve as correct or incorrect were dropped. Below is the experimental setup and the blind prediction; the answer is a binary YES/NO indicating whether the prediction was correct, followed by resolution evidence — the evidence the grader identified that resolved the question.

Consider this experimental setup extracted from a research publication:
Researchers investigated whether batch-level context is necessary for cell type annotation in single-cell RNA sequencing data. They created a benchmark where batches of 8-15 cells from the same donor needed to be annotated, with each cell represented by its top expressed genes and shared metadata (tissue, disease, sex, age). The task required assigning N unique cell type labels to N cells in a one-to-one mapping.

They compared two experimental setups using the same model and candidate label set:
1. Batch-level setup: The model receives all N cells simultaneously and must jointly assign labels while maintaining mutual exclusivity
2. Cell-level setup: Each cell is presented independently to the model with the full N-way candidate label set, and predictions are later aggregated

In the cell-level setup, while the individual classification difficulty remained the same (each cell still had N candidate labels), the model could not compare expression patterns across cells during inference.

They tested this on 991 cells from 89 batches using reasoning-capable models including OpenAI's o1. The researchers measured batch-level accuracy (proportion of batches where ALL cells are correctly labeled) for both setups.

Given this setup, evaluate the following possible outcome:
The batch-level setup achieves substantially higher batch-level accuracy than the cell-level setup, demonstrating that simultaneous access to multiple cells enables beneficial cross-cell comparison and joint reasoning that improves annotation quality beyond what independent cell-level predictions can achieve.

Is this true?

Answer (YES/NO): YES